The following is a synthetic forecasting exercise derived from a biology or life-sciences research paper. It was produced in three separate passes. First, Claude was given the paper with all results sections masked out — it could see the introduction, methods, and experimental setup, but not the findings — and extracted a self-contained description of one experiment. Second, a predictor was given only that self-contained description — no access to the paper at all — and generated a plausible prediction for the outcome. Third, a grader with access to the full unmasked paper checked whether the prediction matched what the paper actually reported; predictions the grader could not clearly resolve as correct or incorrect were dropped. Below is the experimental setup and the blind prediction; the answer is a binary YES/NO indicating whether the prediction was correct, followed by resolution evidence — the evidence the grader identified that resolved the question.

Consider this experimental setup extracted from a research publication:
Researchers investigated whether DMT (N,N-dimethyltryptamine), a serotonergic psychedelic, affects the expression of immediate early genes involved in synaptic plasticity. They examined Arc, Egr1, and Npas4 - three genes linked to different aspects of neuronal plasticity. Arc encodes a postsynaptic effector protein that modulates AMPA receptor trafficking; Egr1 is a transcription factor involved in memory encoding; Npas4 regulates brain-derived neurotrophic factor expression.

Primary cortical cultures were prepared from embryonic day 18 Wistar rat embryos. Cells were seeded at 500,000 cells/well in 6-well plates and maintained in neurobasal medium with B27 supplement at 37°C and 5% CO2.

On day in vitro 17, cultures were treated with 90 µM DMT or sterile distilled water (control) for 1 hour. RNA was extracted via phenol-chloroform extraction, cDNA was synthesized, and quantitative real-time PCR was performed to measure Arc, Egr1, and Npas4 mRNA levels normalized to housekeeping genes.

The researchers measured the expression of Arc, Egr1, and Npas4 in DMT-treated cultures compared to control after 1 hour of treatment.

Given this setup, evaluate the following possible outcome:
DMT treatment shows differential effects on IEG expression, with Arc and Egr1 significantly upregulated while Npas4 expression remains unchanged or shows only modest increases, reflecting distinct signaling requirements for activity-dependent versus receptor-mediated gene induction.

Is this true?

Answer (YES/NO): NO